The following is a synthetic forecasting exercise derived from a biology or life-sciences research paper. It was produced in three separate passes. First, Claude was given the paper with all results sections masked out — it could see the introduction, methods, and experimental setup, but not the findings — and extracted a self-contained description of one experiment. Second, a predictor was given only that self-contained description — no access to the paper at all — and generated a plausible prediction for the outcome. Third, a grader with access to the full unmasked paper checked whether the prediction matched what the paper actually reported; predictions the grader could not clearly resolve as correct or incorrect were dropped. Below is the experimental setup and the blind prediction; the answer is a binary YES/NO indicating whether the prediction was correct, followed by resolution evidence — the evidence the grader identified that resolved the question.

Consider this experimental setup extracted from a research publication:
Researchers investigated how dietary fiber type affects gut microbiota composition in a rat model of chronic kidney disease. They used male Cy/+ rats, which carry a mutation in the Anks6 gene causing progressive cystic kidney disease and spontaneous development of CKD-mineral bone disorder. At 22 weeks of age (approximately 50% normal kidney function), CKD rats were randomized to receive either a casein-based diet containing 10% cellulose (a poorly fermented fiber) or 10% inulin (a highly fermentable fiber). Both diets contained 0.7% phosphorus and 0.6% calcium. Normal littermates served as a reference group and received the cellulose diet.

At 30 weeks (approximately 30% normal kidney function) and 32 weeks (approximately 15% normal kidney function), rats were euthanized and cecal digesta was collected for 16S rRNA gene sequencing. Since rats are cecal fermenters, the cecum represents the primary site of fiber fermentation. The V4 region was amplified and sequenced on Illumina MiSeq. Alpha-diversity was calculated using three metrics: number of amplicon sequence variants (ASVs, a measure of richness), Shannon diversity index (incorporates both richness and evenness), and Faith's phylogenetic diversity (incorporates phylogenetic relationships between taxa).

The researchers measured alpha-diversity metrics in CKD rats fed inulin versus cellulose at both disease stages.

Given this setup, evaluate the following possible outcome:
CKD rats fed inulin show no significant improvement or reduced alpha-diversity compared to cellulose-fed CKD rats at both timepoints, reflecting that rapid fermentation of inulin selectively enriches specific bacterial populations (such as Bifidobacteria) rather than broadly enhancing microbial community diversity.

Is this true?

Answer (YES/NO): YES